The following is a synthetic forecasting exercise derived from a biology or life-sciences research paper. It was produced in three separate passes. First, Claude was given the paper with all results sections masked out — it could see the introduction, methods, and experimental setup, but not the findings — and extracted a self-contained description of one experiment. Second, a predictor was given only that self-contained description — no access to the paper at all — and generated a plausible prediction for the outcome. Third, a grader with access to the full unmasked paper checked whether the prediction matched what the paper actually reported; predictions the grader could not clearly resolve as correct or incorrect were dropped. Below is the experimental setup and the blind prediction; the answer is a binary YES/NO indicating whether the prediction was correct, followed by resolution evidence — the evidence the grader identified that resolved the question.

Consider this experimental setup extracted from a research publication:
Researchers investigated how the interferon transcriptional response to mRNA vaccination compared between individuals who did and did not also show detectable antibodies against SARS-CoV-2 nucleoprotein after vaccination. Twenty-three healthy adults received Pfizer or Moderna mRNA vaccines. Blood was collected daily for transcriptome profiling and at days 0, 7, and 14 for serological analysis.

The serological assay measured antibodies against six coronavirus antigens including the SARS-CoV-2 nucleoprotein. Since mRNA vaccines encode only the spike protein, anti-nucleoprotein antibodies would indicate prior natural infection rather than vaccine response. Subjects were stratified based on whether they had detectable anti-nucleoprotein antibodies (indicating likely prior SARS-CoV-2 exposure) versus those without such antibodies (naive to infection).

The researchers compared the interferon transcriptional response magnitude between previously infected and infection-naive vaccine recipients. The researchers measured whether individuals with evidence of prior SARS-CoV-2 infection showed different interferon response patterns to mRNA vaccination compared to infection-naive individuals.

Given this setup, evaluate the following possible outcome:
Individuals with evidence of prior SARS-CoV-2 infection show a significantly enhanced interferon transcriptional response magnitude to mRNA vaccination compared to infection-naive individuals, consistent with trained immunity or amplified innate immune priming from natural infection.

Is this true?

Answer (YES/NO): NO